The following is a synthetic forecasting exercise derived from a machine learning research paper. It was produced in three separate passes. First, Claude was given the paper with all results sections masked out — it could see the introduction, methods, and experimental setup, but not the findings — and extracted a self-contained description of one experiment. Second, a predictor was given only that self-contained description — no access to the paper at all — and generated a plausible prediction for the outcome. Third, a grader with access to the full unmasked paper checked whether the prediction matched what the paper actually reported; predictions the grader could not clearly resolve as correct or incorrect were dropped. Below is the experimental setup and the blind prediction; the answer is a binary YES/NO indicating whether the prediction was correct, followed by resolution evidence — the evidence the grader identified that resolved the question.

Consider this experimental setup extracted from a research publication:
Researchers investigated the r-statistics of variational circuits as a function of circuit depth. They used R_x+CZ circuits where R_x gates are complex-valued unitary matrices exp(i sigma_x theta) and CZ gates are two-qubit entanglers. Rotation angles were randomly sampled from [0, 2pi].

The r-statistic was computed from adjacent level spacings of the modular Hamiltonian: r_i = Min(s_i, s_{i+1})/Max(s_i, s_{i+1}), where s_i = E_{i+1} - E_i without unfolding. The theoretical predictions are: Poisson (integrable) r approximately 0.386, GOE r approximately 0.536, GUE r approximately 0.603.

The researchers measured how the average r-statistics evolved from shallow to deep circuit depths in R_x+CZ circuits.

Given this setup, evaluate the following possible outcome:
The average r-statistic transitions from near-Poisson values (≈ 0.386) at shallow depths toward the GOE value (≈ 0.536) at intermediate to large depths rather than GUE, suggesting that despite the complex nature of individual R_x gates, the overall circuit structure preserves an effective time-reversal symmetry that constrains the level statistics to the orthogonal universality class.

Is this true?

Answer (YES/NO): YES